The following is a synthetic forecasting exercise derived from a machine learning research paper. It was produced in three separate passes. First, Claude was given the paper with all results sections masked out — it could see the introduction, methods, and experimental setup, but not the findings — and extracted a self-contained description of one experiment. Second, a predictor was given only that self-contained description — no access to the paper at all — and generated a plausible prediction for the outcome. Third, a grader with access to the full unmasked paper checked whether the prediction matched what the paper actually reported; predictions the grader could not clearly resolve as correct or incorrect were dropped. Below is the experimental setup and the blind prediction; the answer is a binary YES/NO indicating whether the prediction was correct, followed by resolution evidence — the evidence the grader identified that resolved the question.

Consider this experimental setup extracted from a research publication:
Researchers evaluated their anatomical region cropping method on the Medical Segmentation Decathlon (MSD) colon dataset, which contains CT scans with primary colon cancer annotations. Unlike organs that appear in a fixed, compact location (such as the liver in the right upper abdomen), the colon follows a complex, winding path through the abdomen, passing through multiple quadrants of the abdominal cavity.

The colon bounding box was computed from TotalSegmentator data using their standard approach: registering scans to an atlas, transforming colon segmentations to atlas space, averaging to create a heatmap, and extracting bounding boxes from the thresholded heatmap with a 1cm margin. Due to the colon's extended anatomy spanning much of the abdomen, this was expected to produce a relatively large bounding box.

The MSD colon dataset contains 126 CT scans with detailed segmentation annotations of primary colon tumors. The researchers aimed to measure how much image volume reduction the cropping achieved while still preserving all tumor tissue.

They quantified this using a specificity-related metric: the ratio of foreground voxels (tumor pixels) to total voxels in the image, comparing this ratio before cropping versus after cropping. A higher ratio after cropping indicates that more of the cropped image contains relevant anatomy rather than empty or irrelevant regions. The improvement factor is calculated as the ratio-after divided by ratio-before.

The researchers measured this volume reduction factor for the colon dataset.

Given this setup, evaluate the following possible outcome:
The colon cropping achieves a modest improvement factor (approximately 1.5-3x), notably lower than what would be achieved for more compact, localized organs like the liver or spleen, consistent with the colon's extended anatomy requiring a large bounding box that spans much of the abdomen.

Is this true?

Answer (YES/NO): YES